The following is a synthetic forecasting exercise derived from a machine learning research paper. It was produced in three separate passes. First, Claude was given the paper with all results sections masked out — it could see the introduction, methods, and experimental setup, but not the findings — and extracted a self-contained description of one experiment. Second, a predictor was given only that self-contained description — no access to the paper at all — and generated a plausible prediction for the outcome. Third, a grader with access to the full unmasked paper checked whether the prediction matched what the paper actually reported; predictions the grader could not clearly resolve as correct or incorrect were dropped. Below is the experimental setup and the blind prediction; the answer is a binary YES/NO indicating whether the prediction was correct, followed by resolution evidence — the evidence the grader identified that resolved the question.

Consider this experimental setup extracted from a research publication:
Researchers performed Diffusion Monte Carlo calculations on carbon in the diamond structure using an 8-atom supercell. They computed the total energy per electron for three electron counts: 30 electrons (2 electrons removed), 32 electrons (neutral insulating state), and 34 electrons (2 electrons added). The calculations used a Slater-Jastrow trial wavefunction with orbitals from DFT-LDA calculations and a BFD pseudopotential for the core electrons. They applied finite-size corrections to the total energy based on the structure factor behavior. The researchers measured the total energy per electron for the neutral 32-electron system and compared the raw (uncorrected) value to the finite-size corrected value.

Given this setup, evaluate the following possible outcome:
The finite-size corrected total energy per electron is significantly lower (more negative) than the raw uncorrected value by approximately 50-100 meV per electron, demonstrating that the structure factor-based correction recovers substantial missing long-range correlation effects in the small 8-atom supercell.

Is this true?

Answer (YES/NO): NO